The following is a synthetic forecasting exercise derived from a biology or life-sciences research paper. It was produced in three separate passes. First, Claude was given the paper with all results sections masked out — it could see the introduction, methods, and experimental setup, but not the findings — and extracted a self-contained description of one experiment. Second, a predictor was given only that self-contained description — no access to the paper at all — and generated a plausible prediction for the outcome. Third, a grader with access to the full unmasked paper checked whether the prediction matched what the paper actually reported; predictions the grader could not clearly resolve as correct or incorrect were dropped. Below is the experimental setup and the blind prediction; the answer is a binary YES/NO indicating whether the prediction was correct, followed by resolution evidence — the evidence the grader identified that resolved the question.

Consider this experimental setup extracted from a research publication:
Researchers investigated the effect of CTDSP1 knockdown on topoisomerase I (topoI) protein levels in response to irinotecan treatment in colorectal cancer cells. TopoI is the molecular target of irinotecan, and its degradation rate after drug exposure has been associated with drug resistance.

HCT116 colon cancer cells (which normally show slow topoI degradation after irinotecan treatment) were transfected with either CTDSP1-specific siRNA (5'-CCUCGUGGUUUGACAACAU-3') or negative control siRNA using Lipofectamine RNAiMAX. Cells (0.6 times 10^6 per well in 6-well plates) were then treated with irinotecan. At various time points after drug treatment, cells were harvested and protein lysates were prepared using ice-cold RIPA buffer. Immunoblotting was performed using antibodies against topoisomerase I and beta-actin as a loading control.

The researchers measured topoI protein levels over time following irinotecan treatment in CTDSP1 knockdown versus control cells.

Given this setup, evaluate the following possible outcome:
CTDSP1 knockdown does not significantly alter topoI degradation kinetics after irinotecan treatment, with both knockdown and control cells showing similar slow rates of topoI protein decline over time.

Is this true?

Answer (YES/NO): NO